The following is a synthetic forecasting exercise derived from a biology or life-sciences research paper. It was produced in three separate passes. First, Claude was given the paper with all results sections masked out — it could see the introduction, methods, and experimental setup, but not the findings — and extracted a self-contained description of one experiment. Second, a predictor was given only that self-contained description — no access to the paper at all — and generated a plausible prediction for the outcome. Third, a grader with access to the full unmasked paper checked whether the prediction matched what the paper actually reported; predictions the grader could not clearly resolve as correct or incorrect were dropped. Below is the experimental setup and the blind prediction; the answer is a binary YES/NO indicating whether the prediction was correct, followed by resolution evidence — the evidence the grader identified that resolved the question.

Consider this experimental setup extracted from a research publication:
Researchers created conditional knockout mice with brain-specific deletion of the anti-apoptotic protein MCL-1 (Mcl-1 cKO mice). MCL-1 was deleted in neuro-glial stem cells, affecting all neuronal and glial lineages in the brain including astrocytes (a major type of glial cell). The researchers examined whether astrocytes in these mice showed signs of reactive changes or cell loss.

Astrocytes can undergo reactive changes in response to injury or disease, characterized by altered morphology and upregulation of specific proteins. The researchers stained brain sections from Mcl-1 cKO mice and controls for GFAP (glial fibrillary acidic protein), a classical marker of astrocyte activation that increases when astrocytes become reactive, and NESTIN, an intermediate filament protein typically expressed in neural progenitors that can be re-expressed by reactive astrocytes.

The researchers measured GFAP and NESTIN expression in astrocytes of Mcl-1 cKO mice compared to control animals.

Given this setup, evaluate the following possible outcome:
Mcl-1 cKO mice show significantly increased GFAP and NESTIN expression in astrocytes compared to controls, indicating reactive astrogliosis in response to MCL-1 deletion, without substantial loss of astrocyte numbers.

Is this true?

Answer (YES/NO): YES